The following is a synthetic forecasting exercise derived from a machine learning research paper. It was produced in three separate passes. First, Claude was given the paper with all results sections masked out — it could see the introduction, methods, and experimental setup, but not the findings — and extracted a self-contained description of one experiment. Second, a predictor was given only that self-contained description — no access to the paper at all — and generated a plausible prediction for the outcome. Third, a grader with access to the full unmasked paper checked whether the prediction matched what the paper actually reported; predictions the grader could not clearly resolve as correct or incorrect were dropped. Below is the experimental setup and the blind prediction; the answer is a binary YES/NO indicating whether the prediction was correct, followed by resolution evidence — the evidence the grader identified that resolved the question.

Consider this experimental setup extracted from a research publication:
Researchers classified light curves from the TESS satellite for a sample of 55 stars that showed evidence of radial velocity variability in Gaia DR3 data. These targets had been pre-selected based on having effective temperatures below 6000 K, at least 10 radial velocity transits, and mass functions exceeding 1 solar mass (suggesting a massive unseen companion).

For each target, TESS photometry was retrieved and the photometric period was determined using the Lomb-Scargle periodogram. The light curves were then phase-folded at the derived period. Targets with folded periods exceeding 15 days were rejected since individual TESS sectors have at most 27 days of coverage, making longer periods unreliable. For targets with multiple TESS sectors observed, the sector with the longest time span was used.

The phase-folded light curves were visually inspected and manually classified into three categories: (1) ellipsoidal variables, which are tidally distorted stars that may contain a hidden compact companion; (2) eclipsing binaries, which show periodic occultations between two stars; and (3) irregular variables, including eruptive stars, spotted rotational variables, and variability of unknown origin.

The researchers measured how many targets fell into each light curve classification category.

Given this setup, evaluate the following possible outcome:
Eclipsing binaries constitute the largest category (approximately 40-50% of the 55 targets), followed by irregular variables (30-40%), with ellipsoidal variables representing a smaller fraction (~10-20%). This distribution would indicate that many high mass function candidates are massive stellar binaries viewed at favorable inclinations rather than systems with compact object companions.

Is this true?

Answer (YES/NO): NO